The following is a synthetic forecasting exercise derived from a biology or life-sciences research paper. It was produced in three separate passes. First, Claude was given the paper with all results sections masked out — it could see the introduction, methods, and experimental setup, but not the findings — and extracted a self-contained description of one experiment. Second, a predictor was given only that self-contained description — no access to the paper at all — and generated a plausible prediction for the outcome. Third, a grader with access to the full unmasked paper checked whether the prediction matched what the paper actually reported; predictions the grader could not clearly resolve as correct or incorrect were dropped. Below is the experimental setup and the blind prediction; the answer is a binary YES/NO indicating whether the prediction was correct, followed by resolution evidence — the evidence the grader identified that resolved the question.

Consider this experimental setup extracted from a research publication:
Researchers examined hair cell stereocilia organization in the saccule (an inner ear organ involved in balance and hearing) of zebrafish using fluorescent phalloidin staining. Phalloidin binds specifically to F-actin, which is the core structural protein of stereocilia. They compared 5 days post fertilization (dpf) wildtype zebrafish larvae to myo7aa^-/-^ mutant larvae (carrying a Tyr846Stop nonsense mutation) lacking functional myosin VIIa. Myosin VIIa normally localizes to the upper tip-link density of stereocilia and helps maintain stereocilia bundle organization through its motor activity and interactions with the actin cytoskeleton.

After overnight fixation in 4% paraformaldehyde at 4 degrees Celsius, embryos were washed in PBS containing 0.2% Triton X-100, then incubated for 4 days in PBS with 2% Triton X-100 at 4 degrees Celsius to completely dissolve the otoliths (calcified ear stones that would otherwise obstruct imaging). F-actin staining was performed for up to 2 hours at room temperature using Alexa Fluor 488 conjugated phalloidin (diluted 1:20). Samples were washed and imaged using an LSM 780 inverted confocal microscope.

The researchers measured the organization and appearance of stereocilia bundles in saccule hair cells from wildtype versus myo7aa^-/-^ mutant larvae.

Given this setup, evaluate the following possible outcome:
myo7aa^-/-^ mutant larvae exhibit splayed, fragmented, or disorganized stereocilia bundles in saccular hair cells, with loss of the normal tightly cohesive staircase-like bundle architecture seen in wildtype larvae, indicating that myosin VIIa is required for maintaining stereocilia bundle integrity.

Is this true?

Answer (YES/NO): YES